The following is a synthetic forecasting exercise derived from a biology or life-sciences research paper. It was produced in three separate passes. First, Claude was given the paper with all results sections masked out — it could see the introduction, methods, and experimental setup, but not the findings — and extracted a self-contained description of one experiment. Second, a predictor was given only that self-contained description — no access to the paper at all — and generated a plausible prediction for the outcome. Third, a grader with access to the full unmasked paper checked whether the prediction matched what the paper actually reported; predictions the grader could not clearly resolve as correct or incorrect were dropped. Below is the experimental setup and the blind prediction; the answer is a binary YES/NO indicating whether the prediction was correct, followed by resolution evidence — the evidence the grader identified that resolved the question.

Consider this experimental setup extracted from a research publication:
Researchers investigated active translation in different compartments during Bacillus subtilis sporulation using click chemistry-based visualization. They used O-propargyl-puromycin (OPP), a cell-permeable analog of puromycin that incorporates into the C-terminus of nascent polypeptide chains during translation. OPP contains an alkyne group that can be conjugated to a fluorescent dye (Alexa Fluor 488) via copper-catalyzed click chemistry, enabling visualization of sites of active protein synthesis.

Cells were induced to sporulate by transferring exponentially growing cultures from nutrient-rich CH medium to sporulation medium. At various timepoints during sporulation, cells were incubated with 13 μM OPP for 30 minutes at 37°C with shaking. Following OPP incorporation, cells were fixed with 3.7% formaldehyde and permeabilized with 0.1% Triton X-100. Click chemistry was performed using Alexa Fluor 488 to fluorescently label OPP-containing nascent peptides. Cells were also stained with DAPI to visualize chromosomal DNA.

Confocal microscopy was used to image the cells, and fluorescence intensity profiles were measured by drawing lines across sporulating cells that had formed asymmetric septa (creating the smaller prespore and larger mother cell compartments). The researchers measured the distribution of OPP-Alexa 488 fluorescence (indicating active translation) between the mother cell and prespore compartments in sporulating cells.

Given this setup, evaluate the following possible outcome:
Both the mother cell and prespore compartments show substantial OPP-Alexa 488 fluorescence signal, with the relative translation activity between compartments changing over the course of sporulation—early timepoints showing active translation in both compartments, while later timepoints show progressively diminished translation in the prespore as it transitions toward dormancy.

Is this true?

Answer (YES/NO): NO